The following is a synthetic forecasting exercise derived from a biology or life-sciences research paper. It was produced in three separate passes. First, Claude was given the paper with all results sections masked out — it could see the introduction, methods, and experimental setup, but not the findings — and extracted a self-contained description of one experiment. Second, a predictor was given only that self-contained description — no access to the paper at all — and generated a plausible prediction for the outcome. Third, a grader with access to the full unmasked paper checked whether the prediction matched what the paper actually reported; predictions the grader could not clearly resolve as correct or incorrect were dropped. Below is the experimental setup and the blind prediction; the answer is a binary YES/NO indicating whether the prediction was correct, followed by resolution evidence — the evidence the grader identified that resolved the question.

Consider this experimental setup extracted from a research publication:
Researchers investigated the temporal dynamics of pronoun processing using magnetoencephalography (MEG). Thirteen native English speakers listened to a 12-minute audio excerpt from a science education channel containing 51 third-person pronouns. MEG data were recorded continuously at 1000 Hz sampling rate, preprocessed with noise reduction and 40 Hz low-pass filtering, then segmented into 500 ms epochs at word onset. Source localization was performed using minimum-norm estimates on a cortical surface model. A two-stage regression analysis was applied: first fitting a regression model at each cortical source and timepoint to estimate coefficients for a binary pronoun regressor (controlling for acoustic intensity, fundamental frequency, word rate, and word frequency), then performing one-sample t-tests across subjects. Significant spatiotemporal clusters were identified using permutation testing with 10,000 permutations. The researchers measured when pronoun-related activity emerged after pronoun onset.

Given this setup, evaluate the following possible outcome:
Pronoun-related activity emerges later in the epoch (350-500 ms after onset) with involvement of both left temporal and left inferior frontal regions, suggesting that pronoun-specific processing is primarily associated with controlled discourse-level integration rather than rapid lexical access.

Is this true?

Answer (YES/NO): NO